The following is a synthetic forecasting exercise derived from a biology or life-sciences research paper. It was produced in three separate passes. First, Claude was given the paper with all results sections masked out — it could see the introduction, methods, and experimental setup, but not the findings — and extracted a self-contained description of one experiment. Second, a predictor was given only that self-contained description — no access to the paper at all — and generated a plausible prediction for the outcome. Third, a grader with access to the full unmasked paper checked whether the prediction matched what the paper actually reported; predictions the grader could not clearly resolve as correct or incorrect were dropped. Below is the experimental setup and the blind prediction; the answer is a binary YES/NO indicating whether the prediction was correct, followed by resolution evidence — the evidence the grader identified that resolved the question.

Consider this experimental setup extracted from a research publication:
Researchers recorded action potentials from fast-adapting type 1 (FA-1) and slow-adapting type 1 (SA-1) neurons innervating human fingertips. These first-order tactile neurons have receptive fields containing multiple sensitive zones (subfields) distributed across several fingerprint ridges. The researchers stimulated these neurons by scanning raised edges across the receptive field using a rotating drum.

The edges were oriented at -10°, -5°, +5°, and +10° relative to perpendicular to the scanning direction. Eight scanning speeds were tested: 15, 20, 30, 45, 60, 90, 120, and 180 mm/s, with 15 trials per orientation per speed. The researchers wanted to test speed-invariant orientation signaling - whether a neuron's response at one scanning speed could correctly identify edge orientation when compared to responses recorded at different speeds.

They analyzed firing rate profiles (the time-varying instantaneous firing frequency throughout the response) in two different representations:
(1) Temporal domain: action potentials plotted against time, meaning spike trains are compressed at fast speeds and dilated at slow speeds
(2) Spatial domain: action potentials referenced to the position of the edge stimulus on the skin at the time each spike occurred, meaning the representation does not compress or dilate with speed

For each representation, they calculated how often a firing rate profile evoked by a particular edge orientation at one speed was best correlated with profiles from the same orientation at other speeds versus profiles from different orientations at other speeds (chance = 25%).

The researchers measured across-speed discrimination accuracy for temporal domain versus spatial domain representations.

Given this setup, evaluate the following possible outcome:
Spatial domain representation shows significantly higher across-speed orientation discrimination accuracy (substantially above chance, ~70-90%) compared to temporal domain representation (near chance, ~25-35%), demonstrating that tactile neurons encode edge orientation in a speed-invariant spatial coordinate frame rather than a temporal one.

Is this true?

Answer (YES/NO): NO